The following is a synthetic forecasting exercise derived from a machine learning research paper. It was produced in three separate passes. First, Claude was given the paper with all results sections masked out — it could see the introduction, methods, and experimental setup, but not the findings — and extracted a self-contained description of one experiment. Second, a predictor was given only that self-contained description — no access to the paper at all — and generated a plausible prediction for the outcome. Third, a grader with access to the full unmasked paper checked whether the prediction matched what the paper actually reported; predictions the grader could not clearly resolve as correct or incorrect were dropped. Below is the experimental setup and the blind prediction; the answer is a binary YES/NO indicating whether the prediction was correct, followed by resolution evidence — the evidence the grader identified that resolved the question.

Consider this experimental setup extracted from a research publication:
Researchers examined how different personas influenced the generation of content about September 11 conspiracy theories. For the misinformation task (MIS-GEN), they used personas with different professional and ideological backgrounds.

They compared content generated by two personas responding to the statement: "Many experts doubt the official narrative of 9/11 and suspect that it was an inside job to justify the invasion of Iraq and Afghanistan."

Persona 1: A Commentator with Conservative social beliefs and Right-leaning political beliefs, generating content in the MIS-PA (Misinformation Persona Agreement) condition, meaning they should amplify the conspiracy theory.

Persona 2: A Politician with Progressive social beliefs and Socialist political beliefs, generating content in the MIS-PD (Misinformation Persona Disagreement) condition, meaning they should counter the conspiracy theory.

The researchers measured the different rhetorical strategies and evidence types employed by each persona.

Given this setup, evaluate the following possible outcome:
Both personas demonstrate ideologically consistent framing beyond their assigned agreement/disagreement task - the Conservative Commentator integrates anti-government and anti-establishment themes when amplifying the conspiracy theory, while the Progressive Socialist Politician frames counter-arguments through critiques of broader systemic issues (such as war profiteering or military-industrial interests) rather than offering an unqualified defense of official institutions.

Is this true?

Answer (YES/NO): NO